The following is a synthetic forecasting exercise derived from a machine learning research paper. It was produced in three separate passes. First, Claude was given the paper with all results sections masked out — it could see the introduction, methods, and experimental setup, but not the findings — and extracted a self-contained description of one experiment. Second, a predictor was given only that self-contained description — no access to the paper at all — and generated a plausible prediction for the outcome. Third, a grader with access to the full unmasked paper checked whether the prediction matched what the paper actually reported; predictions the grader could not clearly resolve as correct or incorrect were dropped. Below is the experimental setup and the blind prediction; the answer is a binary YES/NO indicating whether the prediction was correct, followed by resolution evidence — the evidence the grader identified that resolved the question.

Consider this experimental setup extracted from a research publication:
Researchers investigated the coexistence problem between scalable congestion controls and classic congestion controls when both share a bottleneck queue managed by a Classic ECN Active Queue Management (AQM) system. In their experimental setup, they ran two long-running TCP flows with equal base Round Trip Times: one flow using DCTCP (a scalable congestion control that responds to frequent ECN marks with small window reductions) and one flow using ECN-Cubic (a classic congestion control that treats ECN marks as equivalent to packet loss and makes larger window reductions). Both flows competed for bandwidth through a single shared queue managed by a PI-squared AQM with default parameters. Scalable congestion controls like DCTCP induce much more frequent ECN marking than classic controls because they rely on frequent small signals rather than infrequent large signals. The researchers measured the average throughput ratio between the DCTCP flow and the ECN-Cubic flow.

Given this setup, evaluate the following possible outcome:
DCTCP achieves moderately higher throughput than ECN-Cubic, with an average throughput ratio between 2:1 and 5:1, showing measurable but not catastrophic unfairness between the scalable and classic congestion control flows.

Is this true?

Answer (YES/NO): NO